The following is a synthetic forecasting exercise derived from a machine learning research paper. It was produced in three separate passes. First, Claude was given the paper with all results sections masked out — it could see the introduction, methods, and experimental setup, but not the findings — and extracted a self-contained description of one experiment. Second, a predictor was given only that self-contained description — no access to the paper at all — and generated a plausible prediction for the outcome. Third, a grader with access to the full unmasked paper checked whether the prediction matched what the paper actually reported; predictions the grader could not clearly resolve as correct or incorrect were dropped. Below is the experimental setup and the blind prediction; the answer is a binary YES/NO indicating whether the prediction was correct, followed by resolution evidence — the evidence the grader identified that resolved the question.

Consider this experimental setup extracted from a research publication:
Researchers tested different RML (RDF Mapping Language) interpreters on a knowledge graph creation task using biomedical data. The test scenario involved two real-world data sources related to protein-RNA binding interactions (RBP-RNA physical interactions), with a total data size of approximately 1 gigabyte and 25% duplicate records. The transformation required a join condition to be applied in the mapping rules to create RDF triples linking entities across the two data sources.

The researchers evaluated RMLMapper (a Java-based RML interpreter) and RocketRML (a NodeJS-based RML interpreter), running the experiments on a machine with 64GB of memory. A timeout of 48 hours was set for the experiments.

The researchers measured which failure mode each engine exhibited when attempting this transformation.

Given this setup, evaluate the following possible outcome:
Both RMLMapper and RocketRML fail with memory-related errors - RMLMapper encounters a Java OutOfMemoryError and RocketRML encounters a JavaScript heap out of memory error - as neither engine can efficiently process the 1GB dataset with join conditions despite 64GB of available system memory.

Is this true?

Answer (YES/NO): NO